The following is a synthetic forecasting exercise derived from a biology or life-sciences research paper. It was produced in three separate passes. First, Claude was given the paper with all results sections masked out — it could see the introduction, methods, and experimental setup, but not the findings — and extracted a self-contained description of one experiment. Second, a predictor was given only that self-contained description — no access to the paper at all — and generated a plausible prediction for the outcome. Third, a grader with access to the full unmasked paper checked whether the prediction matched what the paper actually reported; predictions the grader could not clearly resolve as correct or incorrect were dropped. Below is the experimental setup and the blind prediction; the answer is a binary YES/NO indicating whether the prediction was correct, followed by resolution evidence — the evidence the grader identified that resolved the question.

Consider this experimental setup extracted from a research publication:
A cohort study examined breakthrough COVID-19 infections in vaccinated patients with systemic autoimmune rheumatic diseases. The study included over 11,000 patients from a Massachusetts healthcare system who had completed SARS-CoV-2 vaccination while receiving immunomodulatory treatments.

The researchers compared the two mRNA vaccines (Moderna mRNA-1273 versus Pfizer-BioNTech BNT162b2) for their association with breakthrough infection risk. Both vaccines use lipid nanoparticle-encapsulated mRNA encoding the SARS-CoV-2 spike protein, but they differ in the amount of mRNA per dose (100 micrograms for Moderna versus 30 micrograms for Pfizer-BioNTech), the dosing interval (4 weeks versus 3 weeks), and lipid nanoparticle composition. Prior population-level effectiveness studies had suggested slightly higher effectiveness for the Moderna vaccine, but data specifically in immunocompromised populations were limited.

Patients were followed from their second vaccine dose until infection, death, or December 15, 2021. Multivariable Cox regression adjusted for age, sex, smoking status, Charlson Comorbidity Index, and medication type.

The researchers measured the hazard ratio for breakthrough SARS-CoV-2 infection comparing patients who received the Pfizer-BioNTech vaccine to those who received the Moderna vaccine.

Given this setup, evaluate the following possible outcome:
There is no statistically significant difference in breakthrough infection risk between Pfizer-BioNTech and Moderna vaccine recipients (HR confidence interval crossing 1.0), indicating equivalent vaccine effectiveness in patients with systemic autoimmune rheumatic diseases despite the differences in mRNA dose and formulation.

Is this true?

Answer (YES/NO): NO